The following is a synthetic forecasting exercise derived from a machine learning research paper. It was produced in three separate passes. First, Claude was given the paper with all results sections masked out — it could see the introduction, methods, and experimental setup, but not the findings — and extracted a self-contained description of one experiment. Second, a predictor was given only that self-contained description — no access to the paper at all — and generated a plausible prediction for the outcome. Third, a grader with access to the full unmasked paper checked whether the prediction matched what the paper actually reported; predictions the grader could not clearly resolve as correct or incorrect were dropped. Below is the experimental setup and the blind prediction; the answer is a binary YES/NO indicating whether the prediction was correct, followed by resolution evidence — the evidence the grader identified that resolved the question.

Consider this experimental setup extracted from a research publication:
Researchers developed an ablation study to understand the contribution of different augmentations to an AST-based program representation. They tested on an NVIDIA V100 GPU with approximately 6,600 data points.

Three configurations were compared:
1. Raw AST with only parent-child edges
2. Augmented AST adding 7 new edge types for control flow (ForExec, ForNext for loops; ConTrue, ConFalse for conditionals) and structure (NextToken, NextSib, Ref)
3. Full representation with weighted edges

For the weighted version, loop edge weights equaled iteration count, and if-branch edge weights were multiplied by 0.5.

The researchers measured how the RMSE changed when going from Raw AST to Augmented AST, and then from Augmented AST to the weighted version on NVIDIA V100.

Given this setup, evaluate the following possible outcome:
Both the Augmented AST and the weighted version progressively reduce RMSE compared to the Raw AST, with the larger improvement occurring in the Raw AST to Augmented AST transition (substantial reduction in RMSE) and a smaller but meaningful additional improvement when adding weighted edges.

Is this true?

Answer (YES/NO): YES